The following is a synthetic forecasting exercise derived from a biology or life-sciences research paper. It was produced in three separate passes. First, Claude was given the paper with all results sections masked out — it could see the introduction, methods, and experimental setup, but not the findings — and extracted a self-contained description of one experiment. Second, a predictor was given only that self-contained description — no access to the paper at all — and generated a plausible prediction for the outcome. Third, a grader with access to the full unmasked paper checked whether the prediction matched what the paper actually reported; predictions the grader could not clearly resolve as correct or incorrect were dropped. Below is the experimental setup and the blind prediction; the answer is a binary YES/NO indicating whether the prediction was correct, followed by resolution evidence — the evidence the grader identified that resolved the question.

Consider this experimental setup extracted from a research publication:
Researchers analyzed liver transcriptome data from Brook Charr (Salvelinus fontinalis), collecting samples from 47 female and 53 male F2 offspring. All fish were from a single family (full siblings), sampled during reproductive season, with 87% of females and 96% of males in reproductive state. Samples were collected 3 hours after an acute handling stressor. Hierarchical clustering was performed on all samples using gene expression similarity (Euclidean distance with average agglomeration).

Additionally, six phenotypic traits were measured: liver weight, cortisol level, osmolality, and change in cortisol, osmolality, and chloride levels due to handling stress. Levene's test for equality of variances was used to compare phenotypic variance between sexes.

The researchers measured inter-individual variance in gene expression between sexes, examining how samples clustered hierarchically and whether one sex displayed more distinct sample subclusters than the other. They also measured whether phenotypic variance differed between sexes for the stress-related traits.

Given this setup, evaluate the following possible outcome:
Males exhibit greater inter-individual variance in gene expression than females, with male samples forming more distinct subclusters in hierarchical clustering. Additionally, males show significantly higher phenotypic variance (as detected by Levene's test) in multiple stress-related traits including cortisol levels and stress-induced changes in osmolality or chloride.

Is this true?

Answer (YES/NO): NO